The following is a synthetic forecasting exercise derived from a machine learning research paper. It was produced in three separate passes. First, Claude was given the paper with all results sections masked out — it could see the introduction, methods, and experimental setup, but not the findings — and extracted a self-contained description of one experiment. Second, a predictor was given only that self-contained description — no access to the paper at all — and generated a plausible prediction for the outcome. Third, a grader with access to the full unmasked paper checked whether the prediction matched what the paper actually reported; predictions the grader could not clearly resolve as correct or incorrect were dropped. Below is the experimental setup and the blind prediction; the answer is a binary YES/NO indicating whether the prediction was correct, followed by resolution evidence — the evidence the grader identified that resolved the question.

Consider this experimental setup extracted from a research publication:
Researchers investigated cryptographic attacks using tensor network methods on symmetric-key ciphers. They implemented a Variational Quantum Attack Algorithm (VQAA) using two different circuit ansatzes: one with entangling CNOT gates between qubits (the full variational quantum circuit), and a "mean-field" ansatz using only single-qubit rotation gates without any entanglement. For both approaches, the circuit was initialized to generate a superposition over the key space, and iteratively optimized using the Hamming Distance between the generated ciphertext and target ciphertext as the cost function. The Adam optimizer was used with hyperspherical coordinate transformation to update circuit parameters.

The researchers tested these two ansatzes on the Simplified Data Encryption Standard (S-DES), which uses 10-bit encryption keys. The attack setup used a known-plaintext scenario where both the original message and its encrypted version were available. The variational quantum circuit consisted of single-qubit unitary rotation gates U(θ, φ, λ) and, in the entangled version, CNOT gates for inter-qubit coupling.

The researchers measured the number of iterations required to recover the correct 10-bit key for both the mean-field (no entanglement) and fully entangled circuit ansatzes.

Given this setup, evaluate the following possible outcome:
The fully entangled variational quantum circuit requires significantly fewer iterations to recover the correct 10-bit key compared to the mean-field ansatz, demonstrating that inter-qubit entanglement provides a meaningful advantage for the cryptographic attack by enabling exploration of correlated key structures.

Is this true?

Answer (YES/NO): NO